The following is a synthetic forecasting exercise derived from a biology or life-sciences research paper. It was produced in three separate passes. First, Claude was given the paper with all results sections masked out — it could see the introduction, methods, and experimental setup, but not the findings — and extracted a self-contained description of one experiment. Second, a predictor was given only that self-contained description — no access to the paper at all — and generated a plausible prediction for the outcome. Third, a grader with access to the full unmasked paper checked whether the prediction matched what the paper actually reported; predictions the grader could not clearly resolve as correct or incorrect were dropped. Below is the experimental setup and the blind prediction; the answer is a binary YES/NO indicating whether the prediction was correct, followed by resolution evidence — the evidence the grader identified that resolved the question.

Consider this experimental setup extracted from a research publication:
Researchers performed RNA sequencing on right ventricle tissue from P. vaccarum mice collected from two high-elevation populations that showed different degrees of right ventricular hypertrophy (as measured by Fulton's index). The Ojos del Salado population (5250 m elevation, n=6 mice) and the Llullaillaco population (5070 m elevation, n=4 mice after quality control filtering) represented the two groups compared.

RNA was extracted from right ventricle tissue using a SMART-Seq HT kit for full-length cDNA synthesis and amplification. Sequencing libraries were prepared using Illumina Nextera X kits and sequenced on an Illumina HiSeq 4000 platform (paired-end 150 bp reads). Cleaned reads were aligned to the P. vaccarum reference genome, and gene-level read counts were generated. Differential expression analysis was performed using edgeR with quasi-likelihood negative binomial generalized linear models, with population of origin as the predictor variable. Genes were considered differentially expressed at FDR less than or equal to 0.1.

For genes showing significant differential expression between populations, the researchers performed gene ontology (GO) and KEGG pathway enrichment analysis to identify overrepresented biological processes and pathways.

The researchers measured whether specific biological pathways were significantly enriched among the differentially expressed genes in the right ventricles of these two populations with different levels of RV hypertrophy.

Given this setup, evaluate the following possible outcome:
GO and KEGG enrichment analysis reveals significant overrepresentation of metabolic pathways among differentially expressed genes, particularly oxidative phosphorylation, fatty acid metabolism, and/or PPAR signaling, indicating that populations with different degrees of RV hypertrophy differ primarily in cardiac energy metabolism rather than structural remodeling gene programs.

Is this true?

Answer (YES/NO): NO